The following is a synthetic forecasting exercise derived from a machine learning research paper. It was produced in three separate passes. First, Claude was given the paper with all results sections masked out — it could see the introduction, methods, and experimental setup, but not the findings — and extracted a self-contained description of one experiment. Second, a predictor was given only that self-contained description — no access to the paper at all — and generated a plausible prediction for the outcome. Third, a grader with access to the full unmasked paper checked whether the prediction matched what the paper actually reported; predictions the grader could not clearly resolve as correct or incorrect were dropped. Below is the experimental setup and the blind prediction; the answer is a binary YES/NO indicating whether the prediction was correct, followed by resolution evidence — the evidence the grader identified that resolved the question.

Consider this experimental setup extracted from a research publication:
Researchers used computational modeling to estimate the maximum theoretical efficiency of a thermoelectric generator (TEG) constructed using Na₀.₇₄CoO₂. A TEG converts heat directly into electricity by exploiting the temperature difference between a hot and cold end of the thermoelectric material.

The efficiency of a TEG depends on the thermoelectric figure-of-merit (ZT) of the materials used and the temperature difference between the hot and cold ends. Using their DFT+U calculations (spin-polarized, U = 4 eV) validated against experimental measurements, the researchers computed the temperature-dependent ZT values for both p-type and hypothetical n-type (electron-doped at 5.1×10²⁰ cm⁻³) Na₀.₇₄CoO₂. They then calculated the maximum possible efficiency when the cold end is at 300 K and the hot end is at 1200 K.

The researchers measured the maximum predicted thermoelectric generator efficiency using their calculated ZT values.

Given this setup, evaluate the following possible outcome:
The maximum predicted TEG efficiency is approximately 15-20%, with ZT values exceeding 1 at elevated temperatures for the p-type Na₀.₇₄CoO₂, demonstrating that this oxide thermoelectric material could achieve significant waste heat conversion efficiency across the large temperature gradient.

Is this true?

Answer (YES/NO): NO